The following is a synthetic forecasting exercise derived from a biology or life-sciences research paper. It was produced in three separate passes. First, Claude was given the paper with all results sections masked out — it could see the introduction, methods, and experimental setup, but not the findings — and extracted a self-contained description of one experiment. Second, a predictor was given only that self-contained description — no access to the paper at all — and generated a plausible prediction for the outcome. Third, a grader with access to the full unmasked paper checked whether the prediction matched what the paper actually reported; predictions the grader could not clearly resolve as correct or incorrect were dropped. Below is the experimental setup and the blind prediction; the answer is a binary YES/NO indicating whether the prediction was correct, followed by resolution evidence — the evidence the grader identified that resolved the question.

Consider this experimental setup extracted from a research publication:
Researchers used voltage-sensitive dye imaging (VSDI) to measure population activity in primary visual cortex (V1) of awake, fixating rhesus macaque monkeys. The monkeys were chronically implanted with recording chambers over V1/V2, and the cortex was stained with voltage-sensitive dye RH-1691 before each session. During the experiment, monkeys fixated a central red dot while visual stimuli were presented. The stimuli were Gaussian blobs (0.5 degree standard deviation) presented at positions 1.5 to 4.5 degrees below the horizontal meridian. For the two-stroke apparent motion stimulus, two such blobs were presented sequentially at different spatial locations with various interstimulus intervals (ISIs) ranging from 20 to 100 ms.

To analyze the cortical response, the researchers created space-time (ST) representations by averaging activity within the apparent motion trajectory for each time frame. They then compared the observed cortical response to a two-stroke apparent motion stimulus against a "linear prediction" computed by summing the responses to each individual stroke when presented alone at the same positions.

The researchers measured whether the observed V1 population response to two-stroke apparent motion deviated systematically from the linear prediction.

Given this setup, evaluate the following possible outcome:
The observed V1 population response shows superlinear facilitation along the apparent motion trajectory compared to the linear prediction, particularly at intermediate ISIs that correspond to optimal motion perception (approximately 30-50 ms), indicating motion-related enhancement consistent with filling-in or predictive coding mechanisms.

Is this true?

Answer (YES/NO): NO